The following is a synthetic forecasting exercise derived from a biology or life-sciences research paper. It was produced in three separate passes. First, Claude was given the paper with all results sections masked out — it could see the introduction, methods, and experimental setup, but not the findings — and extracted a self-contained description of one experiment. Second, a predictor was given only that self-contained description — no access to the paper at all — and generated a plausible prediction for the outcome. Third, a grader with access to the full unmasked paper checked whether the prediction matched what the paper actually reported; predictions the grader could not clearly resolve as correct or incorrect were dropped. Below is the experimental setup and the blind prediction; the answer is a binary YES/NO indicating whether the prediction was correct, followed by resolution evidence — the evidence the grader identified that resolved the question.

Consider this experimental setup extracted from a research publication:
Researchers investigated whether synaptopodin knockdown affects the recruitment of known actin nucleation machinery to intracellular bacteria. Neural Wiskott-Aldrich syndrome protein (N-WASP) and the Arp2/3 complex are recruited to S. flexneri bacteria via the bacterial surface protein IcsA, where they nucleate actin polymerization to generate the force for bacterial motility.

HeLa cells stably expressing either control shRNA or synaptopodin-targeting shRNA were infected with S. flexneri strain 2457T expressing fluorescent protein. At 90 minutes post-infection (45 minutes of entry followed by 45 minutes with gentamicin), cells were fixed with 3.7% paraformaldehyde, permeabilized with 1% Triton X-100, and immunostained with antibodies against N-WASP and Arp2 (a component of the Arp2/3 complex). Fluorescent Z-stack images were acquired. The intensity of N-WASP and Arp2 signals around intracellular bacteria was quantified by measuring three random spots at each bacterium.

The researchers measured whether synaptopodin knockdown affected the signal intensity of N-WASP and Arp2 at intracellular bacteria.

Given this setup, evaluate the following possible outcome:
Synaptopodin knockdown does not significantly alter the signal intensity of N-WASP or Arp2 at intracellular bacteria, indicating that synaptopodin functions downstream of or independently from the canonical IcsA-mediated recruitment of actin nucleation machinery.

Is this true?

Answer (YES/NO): YES